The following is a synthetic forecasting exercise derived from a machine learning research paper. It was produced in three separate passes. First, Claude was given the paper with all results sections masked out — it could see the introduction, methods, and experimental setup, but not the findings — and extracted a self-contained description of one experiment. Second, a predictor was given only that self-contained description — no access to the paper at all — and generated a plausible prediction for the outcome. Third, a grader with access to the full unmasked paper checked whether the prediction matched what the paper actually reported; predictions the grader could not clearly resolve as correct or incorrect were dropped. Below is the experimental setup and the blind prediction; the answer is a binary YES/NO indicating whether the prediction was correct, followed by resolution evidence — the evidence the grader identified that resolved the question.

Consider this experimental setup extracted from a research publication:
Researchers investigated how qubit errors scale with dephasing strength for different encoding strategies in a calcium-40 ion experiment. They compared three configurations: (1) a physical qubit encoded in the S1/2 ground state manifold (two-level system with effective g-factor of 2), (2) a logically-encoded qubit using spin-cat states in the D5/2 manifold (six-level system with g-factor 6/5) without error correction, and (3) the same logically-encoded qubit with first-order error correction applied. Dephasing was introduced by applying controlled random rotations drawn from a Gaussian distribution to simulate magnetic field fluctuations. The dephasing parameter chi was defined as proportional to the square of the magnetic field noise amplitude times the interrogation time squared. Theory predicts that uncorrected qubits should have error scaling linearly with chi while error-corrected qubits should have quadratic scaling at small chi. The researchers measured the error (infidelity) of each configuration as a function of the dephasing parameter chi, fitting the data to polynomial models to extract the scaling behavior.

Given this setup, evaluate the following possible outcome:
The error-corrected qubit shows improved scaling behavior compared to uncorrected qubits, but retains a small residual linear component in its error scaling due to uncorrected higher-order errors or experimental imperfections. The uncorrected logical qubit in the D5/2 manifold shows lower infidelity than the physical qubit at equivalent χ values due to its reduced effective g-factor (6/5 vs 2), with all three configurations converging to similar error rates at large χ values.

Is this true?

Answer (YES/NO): NO